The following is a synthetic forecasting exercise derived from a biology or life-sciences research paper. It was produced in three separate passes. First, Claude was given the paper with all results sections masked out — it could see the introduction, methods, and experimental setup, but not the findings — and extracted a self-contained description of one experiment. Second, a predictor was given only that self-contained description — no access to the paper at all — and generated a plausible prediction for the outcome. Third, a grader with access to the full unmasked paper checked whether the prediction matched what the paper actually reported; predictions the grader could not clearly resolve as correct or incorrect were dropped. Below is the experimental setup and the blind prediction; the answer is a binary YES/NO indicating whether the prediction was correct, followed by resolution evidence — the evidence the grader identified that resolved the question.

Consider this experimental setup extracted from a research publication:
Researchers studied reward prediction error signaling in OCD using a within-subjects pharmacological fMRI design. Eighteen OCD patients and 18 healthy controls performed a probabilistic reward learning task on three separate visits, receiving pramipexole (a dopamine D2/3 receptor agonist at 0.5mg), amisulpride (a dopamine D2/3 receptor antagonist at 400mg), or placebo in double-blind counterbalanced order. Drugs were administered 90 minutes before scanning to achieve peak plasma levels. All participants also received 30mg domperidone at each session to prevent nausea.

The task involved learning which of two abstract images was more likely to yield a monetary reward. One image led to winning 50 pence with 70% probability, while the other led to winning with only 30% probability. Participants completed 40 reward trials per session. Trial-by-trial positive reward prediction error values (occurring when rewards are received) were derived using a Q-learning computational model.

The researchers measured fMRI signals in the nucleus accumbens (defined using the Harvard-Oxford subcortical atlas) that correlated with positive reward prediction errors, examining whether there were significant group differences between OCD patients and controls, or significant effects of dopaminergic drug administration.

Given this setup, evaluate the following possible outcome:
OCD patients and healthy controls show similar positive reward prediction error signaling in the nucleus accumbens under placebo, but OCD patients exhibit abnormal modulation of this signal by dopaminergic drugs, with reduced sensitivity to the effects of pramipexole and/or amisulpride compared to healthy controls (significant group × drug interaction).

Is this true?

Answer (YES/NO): NO